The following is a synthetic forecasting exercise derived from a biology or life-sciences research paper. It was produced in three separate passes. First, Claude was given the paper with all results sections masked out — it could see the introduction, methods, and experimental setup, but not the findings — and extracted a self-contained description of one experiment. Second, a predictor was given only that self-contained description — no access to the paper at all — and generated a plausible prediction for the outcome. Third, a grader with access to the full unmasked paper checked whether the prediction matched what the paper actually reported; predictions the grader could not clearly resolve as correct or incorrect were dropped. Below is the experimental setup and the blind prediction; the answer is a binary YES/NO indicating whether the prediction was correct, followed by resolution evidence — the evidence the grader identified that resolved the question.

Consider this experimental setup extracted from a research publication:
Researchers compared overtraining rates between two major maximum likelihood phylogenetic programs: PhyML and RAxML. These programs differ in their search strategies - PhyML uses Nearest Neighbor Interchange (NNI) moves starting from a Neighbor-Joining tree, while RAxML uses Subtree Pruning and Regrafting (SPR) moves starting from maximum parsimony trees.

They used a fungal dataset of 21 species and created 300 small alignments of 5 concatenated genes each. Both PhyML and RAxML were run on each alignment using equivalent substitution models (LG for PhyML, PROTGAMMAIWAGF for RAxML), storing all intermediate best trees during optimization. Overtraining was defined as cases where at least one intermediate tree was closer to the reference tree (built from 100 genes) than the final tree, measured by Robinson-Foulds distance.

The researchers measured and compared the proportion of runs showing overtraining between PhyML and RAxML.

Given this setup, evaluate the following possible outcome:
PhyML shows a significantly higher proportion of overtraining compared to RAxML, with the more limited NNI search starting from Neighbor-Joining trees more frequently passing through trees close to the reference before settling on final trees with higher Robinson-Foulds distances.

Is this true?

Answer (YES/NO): NO